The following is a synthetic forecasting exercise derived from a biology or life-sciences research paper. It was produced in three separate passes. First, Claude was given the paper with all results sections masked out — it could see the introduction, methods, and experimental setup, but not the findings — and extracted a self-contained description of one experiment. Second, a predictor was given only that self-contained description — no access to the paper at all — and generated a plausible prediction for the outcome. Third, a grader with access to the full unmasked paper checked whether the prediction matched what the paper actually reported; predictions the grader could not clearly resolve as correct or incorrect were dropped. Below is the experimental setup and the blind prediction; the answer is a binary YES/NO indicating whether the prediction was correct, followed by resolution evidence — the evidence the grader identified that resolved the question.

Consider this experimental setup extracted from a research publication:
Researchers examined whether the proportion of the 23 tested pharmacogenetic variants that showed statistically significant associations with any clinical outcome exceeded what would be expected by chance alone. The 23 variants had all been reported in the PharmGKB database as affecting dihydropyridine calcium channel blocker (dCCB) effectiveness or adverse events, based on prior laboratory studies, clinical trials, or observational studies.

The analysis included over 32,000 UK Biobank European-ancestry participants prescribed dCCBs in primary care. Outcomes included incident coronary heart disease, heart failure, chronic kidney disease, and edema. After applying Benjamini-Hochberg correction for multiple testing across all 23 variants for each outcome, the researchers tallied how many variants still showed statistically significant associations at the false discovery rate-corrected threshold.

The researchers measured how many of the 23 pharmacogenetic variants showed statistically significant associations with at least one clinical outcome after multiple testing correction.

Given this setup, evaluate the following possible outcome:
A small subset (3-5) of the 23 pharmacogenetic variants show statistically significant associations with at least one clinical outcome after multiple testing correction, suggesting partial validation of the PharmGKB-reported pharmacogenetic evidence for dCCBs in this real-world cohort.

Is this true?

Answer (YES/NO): YES